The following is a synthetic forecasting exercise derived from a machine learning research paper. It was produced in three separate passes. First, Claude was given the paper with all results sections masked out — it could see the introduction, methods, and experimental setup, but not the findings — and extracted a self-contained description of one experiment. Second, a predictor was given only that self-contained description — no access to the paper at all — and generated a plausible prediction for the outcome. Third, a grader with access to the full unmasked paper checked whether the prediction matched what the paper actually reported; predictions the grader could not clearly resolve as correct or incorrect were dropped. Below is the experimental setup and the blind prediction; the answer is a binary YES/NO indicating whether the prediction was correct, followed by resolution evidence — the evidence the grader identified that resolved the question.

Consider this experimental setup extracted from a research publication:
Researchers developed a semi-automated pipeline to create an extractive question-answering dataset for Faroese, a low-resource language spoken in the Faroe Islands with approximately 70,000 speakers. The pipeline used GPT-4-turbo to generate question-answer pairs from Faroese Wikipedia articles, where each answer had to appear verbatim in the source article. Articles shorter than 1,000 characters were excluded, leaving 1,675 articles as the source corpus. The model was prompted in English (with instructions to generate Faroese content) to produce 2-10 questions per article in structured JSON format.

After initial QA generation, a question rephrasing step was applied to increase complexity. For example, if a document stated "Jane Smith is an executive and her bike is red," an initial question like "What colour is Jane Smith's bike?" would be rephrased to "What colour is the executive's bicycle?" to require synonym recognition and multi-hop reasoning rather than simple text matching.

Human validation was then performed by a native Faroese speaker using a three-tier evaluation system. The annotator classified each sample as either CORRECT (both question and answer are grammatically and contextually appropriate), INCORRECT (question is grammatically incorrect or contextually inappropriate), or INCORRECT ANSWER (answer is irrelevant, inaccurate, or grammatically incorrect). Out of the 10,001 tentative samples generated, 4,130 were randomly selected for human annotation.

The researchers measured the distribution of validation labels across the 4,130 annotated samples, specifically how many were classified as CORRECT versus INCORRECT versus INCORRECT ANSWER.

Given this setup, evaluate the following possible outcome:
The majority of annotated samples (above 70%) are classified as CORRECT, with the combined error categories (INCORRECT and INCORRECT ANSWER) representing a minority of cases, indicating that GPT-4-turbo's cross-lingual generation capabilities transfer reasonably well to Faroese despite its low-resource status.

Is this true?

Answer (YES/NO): NO